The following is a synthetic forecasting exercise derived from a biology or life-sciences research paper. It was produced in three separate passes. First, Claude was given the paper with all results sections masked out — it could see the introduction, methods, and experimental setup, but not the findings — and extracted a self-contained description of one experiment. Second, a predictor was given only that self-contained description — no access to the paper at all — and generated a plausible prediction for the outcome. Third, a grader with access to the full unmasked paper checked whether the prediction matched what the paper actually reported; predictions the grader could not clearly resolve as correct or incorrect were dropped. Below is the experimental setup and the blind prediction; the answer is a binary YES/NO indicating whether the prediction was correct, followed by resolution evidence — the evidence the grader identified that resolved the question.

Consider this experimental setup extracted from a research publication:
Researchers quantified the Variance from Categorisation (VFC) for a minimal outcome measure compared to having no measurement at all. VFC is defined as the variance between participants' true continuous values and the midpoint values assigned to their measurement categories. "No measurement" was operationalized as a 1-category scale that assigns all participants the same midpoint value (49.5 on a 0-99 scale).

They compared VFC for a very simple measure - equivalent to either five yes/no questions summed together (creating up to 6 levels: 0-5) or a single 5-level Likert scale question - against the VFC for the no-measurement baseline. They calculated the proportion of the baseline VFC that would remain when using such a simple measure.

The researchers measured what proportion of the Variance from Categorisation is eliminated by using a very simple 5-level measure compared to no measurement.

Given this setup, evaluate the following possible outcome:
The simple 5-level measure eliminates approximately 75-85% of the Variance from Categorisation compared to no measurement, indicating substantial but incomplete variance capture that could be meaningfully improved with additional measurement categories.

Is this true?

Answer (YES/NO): NO